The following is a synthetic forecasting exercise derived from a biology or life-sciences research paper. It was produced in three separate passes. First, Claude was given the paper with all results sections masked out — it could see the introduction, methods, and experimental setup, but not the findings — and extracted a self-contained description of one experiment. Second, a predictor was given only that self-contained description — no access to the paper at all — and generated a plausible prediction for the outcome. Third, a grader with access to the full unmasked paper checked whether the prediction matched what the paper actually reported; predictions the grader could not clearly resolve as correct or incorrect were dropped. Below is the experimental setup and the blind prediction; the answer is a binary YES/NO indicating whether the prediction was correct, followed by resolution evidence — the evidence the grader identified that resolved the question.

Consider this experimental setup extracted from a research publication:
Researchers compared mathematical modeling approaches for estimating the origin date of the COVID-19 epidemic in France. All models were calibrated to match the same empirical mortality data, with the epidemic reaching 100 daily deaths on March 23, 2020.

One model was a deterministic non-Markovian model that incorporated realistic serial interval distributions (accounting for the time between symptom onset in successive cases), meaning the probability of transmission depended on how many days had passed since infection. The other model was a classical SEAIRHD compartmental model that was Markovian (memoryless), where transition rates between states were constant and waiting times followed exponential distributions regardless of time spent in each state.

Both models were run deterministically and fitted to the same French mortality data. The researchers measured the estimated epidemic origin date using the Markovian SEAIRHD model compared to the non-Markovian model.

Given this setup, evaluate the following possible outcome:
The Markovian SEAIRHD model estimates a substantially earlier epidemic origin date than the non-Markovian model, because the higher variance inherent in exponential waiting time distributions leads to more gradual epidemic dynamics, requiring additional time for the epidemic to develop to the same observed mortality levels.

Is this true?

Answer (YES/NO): NO